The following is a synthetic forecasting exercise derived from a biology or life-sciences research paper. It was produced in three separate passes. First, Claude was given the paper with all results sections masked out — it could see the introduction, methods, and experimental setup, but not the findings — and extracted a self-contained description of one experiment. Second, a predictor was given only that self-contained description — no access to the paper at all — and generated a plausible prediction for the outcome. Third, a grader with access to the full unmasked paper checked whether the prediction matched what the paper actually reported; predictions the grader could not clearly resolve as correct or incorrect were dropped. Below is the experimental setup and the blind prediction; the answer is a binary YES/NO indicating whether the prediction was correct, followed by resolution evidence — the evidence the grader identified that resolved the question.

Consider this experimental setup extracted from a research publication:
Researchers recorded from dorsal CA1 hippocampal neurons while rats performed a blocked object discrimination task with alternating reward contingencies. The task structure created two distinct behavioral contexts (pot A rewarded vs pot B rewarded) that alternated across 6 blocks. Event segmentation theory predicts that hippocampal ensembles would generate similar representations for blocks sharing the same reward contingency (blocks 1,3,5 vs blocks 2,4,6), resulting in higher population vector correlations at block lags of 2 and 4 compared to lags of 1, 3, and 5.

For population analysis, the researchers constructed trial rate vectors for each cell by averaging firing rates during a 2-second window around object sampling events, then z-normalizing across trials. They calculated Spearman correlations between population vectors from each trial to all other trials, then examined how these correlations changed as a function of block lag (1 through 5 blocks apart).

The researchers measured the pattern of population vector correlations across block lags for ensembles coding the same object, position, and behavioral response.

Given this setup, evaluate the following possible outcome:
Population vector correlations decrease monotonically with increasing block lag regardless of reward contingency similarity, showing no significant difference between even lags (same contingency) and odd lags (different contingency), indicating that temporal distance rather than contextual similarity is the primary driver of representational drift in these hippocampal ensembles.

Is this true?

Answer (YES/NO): YES